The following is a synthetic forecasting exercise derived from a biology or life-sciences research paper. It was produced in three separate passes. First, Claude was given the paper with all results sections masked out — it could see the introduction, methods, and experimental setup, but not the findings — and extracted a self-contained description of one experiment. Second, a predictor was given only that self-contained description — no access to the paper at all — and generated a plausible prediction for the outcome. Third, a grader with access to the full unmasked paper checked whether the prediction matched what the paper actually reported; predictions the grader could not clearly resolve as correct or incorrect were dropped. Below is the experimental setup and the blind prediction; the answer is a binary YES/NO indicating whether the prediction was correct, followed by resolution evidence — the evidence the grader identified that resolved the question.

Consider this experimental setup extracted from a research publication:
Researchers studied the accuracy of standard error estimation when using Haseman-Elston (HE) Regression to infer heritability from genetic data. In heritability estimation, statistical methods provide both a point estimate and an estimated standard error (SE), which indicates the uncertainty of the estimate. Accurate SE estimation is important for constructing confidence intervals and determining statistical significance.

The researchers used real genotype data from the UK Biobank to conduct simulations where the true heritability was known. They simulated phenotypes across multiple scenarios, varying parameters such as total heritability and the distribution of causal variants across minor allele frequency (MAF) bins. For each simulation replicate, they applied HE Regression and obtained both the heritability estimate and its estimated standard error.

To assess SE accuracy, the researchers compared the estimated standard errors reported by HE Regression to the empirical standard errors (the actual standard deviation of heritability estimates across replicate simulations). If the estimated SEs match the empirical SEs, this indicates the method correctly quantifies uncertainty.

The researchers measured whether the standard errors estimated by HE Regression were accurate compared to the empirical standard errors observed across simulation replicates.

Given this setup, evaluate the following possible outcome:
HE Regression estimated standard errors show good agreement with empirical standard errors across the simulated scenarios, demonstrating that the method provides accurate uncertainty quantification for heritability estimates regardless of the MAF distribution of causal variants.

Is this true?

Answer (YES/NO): NO